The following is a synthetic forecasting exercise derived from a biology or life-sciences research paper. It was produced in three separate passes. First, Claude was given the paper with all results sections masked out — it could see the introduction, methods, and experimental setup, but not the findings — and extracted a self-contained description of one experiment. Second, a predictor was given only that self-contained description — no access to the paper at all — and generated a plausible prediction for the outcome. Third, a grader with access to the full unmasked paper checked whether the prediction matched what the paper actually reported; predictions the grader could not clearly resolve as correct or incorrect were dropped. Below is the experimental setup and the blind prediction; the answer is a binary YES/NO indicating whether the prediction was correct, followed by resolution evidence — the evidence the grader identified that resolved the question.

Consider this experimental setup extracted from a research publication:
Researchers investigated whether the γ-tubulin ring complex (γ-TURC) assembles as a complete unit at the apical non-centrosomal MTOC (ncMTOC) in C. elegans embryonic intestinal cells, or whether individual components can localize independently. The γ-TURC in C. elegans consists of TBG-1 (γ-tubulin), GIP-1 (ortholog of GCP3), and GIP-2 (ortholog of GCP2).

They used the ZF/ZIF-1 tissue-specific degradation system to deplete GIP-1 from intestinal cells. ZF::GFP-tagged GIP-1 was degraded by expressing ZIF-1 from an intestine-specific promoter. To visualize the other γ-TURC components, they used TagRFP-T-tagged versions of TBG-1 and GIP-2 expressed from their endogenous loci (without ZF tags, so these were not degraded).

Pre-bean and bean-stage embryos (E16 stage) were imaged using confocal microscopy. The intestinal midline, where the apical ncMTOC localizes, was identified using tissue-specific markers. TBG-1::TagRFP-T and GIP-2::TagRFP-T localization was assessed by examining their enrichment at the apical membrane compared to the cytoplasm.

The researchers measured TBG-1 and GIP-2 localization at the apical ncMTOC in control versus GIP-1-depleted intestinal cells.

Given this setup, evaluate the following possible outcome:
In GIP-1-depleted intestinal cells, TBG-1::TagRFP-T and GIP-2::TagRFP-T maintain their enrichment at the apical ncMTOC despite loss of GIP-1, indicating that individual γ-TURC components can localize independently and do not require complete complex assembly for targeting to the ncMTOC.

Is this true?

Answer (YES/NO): NO